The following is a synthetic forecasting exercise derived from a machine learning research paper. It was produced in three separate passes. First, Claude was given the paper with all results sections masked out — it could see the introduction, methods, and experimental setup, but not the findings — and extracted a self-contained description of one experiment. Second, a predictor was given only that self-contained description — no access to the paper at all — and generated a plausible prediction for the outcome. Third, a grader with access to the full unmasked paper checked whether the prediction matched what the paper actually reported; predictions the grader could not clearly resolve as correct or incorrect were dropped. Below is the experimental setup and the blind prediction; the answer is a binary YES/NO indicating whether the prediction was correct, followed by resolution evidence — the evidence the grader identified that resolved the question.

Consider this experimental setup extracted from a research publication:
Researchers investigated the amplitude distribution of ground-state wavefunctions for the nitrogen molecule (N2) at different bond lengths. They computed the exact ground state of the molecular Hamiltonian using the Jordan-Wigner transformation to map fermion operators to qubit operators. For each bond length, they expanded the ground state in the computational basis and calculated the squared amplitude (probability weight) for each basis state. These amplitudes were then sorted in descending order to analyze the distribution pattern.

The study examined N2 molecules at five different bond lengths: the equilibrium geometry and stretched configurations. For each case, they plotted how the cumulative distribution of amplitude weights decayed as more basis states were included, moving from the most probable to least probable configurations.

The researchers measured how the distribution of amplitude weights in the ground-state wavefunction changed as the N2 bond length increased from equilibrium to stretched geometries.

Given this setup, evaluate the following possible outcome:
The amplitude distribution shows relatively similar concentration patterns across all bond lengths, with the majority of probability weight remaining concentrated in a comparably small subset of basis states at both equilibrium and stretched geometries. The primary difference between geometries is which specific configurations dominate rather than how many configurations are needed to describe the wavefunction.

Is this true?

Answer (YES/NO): NO